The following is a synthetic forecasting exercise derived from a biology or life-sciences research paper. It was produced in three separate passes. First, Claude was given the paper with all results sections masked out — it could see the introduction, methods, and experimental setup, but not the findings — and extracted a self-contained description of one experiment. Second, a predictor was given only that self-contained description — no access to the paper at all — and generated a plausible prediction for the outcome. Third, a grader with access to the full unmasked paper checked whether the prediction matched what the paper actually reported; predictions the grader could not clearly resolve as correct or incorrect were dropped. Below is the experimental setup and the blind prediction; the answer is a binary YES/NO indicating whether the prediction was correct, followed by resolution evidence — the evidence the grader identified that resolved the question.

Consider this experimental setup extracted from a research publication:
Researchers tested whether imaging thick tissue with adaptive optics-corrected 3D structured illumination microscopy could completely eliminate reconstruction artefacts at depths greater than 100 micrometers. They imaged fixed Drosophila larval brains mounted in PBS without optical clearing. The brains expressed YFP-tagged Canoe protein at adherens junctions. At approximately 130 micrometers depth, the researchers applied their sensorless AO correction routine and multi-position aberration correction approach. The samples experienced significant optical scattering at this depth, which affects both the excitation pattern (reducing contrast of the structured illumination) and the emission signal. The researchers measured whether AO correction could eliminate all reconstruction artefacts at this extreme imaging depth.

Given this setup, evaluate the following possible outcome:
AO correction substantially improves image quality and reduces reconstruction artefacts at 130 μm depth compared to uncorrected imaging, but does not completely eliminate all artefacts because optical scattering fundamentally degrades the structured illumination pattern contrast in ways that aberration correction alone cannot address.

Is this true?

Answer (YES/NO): YES